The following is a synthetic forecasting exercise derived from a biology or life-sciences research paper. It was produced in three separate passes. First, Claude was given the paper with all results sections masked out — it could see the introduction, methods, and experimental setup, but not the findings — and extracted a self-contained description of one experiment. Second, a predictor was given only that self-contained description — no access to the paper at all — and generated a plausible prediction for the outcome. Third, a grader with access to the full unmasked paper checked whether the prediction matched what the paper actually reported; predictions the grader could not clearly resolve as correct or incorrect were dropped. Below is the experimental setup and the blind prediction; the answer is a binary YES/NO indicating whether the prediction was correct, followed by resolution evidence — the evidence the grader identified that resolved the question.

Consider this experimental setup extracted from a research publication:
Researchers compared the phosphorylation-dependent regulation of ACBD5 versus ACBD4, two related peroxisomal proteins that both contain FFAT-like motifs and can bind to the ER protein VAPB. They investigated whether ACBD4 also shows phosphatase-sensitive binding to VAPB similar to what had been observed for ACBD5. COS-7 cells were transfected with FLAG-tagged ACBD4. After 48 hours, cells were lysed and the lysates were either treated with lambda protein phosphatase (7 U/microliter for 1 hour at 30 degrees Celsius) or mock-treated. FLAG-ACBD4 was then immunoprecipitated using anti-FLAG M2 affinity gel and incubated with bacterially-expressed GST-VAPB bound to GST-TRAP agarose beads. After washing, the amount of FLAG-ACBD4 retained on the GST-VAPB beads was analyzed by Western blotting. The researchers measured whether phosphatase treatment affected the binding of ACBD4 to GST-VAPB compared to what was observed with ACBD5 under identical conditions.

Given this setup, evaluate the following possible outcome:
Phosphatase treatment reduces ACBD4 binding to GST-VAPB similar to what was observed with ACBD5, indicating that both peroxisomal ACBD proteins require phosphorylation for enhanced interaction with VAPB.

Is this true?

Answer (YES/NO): NO